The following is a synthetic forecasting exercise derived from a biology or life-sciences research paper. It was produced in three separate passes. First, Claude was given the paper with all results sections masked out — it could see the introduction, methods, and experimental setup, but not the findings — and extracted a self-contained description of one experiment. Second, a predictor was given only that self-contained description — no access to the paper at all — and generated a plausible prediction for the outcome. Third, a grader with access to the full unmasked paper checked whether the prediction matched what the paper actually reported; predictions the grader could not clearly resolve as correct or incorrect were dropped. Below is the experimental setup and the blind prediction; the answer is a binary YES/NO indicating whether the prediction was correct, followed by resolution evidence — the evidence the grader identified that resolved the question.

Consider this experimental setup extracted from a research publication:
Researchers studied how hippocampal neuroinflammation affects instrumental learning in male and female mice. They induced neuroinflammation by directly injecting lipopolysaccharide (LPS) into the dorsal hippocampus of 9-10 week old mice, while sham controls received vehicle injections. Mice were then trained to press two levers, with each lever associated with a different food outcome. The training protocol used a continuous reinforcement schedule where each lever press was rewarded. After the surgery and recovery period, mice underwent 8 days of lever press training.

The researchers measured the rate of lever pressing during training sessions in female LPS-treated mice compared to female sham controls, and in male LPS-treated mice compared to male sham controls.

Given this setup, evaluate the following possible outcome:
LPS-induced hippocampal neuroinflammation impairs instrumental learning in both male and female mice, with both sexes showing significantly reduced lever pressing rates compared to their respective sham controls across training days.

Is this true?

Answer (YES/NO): NO